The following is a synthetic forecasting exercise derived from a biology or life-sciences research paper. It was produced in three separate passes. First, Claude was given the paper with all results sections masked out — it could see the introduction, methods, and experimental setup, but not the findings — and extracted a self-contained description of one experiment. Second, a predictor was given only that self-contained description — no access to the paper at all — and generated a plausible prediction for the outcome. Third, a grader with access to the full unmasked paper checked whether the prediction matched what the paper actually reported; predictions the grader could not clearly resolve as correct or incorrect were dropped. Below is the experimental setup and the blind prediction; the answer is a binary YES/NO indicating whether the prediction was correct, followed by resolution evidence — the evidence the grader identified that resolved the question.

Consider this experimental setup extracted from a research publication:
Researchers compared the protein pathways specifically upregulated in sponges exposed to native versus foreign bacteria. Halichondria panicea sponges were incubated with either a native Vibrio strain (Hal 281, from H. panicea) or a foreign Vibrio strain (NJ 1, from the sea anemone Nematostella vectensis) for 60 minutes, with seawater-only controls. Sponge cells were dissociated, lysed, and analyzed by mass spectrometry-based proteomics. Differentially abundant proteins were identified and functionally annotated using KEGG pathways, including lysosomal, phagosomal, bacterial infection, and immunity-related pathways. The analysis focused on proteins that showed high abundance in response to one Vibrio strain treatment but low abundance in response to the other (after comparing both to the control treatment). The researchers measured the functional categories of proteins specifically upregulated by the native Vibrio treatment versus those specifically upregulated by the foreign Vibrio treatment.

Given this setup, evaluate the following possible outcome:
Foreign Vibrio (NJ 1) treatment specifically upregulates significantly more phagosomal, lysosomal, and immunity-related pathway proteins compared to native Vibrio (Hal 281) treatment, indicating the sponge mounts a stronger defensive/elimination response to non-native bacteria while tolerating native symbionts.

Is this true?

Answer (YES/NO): NO